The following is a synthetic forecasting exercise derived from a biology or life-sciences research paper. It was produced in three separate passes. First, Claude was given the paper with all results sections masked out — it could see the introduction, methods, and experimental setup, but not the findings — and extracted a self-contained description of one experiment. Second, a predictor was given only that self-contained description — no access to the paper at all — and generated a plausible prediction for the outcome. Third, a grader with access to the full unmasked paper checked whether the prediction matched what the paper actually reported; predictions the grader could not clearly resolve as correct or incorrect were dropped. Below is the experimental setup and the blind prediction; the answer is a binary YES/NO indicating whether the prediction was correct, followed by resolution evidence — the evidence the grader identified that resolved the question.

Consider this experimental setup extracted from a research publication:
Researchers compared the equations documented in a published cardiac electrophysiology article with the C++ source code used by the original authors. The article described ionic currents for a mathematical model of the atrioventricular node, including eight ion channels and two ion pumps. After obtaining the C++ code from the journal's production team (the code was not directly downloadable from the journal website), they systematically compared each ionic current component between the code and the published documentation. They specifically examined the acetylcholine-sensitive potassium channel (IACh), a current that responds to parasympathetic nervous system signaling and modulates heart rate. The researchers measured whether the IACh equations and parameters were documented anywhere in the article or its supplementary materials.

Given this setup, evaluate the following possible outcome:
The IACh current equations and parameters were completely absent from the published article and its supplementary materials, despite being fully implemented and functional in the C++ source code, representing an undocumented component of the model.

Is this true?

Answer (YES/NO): NO